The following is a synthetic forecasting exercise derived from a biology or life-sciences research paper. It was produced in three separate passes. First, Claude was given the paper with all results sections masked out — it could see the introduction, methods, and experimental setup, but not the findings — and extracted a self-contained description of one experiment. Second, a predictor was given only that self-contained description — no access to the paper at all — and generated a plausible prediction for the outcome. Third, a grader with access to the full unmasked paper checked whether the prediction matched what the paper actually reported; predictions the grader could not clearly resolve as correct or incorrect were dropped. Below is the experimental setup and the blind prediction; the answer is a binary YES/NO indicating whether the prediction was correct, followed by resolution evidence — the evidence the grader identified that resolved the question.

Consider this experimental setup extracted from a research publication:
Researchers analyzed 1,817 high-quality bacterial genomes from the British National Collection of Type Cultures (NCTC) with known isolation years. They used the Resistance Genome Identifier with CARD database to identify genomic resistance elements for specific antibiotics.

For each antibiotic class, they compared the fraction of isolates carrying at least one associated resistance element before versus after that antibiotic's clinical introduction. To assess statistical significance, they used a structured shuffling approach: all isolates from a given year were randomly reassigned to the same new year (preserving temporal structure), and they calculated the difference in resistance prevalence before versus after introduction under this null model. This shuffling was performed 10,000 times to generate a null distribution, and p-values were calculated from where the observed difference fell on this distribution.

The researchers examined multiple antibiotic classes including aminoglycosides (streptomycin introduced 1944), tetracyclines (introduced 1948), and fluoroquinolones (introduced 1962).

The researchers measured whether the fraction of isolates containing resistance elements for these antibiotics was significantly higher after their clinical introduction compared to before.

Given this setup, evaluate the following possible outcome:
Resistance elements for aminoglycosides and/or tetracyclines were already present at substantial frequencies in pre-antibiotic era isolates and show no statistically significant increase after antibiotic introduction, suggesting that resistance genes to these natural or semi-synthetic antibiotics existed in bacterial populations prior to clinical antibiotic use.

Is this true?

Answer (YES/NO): NO